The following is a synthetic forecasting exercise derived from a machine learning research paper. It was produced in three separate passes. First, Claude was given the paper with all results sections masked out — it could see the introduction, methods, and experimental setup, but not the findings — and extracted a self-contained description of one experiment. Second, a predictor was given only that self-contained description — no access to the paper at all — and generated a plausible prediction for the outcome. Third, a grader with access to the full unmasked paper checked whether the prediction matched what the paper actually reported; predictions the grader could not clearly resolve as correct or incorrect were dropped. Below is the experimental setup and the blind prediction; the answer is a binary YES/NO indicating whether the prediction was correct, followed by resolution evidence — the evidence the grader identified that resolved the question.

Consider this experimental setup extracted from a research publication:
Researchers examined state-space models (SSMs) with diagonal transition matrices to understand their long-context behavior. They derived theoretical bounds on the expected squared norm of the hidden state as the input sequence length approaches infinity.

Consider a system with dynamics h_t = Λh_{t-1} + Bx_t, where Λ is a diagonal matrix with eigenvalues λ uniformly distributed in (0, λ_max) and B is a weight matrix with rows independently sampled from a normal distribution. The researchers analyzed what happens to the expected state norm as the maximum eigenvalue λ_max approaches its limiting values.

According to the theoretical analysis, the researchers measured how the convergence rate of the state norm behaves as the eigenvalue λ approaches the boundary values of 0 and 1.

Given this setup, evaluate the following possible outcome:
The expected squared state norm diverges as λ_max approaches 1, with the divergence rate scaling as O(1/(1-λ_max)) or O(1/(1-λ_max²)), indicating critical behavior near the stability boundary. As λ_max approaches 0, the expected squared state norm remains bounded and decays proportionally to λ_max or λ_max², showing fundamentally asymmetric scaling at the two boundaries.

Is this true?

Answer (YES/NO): YES